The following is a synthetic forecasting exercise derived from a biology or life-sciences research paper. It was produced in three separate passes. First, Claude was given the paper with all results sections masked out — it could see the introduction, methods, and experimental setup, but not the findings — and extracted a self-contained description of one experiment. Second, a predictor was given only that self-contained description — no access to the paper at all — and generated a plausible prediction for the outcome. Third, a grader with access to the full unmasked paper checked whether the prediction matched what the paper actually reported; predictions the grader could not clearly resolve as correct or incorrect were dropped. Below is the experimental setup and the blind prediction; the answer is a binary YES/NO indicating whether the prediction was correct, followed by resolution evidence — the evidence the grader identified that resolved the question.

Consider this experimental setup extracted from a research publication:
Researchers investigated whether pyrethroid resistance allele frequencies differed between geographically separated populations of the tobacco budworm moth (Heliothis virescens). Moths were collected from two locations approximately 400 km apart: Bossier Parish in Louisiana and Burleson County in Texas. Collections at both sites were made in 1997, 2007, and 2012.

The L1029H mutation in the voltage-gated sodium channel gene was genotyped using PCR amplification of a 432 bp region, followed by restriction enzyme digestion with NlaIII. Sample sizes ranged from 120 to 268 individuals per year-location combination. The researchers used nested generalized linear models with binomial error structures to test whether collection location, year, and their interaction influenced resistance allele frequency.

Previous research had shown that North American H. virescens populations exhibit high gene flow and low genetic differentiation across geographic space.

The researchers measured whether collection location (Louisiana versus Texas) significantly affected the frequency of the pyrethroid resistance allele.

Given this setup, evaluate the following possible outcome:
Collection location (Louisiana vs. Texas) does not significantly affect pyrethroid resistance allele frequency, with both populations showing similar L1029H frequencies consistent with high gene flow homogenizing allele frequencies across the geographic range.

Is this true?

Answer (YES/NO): YES